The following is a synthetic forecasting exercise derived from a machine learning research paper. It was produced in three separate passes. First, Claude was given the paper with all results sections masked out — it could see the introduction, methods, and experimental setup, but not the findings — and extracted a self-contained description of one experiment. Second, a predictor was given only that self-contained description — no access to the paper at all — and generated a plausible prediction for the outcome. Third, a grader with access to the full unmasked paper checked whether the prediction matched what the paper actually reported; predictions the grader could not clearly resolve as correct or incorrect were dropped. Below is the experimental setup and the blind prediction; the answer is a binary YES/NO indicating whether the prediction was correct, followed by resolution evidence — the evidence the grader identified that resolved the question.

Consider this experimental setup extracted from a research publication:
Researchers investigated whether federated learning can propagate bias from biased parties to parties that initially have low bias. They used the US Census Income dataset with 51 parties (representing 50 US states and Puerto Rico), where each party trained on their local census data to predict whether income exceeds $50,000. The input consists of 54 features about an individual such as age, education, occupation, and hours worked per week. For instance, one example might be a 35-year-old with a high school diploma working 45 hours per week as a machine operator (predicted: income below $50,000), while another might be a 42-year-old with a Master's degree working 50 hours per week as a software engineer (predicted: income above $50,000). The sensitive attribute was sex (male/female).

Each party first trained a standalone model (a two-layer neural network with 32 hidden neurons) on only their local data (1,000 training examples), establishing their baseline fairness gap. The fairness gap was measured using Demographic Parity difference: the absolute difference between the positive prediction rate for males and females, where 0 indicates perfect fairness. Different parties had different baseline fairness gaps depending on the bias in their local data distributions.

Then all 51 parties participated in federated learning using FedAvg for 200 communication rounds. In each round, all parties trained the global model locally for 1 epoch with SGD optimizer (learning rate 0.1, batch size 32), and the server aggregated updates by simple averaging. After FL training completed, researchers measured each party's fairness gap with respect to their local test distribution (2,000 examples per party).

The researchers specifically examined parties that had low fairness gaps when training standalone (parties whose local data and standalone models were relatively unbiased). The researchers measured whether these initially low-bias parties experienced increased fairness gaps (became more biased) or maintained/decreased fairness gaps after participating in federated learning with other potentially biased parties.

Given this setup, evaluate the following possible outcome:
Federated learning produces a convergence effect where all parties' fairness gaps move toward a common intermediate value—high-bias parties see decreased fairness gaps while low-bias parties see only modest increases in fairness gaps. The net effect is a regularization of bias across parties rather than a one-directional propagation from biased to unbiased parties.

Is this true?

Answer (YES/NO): NO